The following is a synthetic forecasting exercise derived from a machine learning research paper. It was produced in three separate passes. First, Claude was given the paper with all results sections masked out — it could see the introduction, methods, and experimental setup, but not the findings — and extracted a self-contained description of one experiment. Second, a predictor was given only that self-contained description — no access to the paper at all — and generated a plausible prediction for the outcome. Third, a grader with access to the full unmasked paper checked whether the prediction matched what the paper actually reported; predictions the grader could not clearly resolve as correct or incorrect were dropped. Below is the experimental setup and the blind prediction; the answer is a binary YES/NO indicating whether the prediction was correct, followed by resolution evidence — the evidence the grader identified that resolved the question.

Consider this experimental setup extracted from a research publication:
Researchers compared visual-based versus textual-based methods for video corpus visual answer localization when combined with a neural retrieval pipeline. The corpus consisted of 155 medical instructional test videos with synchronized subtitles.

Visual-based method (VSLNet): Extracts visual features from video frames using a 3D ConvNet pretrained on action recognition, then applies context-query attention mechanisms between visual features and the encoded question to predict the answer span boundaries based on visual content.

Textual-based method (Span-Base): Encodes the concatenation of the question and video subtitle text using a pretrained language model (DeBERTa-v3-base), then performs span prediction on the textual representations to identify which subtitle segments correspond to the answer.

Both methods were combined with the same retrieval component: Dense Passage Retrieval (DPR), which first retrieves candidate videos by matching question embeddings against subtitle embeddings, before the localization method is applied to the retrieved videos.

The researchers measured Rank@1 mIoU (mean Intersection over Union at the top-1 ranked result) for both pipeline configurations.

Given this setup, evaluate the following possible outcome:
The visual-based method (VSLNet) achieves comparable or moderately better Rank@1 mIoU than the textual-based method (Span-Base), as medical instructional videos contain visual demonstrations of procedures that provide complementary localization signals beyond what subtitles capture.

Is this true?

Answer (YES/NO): NO